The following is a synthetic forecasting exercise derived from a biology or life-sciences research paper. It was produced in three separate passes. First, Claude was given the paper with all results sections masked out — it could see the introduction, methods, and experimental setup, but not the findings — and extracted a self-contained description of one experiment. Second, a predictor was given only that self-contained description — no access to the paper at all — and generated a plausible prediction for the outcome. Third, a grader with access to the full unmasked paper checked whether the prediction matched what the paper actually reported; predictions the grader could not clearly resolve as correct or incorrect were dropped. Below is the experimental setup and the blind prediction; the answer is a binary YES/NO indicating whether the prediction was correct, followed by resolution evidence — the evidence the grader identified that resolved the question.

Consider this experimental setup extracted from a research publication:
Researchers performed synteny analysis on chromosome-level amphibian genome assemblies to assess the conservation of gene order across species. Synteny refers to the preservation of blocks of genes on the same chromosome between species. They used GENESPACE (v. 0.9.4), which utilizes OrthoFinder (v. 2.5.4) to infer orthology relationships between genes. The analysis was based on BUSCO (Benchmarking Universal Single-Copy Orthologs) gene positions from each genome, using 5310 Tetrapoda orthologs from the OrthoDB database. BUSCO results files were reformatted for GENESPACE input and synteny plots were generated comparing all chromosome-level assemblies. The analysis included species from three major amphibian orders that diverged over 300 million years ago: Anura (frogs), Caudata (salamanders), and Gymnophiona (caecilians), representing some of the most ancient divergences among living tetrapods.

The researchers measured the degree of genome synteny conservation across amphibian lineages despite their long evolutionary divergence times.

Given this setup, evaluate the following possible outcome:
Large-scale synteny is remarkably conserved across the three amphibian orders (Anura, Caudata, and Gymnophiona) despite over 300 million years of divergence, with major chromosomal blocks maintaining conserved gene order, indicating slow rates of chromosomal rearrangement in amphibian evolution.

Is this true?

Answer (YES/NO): NO